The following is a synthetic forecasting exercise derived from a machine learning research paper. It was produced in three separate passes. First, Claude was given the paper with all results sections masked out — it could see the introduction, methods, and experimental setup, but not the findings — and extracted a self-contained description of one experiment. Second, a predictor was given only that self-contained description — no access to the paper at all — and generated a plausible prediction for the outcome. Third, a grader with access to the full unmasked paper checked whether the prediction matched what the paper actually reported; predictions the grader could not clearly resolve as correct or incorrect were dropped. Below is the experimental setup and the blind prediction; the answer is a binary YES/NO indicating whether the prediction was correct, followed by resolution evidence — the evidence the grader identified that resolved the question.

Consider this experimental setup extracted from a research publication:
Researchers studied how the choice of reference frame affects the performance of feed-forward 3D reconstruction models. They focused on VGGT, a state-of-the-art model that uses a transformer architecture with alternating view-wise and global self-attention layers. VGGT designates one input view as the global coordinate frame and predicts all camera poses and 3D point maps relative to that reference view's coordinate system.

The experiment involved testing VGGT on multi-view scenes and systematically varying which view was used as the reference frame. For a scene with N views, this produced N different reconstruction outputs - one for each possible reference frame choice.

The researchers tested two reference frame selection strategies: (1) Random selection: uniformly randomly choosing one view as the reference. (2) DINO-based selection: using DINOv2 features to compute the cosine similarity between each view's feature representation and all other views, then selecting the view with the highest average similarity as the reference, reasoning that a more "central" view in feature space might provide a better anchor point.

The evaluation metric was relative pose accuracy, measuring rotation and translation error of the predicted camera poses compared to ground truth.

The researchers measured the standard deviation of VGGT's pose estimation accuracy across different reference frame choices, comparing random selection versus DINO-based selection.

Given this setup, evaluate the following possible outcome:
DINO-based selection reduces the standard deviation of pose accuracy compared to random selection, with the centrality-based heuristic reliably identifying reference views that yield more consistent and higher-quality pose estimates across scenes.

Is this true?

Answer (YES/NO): NO